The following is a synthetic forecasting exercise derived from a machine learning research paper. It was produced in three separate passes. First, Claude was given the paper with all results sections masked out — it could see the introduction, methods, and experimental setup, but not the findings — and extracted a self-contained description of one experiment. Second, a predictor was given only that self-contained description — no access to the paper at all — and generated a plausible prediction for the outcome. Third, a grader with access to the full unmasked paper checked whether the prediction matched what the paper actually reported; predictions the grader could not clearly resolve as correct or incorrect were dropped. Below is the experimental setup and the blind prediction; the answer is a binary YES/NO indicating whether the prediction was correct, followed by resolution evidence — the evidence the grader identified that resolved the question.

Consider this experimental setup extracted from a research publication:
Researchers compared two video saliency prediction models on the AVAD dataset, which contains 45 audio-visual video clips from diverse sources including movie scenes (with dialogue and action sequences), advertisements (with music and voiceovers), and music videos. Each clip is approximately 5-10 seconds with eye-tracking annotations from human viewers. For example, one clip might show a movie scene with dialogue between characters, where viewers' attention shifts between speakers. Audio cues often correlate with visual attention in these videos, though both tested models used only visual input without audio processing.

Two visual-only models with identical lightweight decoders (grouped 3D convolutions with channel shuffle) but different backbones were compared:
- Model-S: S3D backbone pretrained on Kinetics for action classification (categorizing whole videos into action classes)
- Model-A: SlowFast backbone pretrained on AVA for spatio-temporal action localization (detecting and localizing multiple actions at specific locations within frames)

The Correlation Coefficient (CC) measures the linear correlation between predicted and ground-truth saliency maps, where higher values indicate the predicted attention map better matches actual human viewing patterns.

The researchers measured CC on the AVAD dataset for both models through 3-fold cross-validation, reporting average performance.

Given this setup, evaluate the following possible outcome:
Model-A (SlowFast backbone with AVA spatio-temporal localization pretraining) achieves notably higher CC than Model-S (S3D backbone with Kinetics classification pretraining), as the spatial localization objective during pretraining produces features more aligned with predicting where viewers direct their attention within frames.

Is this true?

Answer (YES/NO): NO